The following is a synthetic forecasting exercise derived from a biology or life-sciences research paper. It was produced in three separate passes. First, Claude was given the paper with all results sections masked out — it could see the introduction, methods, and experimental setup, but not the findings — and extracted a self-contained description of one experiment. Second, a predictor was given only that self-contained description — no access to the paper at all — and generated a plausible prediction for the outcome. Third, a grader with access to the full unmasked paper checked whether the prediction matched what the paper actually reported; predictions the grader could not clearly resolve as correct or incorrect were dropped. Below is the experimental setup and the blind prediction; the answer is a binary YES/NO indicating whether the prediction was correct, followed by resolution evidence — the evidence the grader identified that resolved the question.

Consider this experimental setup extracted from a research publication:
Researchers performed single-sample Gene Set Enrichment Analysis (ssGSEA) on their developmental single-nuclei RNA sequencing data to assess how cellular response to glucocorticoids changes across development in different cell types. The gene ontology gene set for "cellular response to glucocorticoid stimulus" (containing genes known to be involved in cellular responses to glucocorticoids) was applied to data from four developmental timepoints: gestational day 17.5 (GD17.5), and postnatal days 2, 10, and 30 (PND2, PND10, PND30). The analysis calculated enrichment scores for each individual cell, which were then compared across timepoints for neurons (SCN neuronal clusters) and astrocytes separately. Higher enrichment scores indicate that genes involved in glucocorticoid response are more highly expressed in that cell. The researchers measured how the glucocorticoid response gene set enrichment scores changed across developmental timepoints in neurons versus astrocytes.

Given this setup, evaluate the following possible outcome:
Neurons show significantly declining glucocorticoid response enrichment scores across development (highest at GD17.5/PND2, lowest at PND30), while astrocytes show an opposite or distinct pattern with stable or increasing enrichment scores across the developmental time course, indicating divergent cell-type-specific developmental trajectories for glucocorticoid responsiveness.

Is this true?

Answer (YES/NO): NO